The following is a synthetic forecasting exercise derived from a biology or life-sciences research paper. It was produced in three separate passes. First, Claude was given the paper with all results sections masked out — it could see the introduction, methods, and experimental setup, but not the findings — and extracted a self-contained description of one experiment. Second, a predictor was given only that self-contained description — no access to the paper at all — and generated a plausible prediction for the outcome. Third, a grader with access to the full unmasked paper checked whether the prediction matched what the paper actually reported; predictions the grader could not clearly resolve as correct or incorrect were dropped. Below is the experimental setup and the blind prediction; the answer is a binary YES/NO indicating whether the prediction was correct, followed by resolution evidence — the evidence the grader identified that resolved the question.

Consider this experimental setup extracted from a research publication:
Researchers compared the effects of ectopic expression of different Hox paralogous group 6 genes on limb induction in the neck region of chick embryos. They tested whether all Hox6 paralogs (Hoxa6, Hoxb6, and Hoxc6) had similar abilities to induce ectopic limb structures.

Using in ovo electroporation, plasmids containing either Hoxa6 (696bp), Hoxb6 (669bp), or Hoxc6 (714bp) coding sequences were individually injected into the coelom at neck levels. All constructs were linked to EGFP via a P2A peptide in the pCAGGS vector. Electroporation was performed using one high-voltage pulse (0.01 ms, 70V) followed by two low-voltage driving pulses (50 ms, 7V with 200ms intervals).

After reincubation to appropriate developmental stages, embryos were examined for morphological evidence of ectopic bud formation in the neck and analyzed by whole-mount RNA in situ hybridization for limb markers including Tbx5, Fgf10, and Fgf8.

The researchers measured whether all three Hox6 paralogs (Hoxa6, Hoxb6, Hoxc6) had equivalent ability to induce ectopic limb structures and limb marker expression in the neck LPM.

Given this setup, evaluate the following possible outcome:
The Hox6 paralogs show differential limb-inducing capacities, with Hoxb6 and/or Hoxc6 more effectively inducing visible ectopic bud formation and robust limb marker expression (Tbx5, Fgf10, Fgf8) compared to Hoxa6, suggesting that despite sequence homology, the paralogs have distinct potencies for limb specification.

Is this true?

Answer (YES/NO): NO